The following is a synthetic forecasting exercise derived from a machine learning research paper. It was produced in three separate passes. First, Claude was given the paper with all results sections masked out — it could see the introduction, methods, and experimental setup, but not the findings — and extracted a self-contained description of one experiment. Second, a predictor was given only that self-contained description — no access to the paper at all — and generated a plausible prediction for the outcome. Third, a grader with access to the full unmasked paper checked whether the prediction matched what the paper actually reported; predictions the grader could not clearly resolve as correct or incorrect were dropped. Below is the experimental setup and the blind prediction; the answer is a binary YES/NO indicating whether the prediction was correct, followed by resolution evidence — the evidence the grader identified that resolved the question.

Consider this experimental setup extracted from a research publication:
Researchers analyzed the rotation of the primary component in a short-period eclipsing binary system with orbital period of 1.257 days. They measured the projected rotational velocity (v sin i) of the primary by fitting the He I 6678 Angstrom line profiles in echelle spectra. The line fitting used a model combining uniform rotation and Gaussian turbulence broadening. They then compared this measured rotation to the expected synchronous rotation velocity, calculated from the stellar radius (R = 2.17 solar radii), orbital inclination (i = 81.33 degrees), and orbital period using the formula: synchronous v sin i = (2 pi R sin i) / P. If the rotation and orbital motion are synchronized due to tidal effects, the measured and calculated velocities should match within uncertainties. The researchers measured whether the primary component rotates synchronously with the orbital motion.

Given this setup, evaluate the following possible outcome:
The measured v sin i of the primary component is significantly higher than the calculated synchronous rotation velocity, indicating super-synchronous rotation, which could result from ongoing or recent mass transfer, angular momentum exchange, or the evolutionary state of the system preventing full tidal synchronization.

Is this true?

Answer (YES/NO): NO